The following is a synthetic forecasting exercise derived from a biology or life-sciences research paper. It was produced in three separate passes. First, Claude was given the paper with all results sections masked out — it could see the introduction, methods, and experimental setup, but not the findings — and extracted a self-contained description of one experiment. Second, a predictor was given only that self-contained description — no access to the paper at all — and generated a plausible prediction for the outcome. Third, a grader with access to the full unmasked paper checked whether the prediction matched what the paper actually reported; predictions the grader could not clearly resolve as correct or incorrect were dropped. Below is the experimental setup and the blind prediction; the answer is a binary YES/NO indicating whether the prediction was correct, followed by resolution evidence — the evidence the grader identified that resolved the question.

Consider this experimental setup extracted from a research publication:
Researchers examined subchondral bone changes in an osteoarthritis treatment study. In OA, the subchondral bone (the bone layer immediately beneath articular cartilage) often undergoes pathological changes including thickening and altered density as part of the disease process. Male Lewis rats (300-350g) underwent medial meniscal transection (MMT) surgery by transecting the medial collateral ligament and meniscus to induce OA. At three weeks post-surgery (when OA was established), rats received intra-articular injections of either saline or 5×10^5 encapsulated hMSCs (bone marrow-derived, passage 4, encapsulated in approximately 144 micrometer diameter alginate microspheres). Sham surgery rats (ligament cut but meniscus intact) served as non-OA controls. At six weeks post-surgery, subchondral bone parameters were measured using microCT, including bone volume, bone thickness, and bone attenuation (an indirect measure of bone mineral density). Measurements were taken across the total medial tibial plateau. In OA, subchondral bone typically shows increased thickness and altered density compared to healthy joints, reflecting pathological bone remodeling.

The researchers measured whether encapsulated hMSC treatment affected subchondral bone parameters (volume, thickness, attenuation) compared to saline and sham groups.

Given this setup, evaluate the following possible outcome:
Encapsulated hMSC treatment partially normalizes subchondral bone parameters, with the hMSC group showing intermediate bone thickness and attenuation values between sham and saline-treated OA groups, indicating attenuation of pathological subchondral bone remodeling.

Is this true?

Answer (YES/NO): NO